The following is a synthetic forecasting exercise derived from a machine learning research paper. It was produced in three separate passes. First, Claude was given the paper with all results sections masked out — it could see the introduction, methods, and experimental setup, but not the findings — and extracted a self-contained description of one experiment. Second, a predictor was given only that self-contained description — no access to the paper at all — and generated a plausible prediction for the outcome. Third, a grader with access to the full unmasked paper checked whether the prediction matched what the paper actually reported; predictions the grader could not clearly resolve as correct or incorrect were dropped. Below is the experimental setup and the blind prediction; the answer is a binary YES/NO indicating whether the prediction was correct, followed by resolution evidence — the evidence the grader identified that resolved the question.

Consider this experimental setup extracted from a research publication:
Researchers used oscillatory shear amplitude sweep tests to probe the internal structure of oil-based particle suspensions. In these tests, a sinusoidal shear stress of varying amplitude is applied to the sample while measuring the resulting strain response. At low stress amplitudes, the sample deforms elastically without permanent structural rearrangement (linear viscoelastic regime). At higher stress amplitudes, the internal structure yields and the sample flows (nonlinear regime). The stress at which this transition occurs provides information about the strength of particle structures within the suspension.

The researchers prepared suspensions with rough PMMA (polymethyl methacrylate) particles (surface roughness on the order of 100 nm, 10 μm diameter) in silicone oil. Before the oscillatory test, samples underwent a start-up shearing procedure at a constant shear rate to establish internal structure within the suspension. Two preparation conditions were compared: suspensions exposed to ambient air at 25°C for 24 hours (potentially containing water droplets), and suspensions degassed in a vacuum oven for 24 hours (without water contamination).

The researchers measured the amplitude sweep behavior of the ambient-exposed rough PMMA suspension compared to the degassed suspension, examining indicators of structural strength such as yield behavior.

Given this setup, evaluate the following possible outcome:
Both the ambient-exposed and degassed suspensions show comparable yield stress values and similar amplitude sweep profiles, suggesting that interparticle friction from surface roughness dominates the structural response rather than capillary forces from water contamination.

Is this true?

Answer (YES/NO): NO